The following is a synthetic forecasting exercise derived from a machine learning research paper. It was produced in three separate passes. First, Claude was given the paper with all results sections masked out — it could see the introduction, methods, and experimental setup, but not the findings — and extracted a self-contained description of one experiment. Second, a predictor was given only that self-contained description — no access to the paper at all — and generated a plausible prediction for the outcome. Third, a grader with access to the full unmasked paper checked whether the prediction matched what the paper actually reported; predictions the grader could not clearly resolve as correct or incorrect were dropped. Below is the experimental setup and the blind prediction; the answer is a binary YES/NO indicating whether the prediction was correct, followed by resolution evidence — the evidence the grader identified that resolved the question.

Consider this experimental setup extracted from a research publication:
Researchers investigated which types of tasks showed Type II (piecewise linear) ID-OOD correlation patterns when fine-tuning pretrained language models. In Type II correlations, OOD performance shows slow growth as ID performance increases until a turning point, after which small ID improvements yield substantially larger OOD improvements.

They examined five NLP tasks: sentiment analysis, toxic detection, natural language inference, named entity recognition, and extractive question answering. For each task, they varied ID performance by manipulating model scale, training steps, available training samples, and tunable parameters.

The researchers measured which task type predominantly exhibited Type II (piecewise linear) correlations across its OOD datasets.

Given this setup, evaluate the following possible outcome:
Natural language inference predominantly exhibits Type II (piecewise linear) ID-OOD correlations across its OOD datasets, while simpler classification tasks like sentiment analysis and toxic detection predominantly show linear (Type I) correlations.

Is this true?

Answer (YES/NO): NO